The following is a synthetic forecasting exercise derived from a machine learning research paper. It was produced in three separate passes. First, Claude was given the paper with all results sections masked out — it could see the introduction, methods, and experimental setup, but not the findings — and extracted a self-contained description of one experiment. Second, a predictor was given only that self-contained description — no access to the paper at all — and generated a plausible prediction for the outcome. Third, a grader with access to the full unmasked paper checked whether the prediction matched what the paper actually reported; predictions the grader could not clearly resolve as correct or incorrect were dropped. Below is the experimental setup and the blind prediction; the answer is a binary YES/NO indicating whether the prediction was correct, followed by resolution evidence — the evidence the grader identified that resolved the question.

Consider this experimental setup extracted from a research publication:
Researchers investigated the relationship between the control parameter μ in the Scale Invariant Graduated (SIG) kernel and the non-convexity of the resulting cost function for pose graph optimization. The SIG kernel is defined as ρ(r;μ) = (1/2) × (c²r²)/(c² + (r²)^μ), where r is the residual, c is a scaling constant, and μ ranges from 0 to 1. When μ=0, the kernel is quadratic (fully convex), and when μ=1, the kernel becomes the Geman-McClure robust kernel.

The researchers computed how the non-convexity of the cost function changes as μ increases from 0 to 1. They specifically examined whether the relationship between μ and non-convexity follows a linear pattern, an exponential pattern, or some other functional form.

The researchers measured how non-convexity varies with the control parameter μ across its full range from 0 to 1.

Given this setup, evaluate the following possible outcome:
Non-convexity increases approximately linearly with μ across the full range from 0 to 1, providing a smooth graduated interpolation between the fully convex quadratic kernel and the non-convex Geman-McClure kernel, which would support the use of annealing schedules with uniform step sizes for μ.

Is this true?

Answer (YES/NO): NO